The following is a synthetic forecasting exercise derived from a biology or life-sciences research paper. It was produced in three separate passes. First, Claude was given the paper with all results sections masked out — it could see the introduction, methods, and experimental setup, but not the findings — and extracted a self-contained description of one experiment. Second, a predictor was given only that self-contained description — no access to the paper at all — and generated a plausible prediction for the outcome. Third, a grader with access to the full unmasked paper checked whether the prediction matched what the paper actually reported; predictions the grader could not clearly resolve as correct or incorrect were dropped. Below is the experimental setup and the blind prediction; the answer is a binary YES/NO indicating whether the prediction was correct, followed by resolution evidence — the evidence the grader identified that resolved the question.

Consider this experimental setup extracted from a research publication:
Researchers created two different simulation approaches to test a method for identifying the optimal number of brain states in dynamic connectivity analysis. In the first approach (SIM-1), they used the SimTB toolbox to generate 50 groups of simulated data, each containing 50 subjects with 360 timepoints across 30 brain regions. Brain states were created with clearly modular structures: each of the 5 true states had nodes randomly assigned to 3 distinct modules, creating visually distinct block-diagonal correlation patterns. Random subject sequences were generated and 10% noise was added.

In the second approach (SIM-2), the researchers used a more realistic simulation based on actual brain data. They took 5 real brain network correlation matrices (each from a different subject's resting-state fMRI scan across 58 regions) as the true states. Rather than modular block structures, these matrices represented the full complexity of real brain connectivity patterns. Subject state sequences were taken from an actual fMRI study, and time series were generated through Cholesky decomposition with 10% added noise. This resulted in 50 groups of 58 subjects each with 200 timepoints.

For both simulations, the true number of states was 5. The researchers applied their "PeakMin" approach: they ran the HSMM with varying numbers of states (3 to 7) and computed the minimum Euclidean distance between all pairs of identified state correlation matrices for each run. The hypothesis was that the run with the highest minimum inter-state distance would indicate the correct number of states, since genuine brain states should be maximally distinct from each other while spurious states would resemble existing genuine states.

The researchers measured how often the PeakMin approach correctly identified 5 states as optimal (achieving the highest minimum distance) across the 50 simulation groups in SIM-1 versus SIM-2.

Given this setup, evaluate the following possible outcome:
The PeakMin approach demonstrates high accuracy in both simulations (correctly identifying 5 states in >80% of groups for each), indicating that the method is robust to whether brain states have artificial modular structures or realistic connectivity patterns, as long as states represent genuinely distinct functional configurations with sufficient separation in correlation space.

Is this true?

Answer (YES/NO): YES